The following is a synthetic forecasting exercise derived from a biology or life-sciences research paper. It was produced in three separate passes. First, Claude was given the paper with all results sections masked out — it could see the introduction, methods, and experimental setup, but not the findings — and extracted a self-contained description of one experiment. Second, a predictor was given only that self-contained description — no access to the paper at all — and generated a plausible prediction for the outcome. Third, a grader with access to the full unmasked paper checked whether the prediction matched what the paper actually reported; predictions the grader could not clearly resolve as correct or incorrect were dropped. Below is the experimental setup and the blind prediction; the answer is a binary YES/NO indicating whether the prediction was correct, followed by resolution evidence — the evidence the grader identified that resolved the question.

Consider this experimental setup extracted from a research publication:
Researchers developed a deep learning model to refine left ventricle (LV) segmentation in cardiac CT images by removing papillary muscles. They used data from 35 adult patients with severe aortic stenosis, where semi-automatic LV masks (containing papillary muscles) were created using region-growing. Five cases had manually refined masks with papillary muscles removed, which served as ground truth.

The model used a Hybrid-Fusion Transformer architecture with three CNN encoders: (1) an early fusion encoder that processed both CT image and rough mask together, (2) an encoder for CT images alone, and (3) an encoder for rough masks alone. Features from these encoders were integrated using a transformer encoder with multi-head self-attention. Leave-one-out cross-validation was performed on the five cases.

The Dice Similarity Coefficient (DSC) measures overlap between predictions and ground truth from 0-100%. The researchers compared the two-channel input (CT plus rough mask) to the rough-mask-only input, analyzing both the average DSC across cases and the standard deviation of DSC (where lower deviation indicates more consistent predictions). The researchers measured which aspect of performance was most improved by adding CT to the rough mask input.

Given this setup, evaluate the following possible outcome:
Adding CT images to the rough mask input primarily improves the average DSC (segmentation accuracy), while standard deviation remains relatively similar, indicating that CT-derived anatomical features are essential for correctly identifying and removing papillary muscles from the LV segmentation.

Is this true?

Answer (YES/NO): NO